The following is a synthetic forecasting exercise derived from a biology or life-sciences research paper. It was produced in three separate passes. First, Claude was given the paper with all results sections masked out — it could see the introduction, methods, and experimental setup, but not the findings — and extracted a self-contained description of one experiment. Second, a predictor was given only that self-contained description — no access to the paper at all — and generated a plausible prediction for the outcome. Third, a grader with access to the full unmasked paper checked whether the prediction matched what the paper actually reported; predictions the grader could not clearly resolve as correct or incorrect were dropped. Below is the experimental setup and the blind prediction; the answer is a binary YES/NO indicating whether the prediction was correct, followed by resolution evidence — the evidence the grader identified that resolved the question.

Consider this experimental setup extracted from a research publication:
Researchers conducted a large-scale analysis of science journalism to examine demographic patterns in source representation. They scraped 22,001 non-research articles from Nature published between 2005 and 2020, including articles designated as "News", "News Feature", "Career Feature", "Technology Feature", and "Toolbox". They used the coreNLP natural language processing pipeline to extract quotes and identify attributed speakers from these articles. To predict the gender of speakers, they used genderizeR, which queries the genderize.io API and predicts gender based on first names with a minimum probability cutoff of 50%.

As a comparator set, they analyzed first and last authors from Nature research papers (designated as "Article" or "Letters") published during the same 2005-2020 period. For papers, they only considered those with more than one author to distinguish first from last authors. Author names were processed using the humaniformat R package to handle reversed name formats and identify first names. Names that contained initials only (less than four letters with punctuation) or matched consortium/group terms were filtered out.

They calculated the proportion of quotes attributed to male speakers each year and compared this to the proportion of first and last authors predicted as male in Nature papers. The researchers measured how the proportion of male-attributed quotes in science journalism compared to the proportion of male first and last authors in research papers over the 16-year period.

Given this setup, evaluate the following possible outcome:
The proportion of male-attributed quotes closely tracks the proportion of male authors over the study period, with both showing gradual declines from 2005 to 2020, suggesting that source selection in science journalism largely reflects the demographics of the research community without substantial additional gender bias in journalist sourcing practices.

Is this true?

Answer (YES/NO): NO